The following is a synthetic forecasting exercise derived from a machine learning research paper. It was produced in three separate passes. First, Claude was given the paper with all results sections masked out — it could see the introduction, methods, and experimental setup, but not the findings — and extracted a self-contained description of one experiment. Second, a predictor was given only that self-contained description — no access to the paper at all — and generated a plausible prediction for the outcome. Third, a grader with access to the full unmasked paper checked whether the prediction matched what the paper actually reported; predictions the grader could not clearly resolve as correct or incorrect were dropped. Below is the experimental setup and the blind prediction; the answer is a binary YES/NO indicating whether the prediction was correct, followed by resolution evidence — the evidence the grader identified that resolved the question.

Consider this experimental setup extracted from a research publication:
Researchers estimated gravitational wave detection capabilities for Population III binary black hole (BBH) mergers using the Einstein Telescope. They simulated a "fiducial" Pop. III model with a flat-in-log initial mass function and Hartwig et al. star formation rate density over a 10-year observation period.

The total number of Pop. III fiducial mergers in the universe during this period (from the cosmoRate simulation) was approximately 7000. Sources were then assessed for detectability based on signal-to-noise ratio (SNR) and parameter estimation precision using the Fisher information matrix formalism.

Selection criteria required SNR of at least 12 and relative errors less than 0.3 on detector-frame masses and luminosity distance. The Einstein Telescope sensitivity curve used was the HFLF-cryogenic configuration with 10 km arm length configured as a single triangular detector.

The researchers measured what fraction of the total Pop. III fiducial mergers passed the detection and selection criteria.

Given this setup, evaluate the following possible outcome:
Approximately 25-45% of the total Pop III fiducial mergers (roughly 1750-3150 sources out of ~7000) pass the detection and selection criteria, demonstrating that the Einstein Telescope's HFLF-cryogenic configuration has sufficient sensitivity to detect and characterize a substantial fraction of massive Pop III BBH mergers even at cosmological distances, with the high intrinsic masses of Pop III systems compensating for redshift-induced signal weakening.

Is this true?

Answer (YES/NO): NO